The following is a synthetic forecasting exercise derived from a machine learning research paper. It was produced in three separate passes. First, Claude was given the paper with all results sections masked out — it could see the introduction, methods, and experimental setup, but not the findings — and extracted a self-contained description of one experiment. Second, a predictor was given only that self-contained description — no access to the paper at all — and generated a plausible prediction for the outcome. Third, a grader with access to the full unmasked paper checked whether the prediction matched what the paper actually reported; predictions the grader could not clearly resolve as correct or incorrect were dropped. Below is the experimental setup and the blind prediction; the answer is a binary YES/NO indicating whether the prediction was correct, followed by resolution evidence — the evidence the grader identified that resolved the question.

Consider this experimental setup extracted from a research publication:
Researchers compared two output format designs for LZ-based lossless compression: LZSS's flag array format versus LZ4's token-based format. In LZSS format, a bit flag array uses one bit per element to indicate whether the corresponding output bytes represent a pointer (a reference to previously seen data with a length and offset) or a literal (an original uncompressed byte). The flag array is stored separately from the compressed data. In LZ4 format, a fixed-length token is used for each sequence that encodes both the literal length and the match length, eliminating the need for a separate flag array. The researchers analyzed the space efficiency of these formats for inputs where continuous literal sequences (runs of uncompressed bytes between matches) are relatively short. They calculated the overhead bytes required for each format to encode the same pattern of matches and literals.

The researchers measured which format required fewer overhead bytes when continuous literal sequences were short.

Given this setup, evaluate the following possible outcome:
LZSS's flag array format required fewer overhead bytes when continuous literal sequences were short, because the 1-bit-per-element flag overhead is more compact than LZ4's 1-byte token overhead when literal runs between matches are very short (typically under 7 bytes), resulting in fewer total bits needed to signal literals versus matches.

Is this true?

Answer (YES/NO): YES